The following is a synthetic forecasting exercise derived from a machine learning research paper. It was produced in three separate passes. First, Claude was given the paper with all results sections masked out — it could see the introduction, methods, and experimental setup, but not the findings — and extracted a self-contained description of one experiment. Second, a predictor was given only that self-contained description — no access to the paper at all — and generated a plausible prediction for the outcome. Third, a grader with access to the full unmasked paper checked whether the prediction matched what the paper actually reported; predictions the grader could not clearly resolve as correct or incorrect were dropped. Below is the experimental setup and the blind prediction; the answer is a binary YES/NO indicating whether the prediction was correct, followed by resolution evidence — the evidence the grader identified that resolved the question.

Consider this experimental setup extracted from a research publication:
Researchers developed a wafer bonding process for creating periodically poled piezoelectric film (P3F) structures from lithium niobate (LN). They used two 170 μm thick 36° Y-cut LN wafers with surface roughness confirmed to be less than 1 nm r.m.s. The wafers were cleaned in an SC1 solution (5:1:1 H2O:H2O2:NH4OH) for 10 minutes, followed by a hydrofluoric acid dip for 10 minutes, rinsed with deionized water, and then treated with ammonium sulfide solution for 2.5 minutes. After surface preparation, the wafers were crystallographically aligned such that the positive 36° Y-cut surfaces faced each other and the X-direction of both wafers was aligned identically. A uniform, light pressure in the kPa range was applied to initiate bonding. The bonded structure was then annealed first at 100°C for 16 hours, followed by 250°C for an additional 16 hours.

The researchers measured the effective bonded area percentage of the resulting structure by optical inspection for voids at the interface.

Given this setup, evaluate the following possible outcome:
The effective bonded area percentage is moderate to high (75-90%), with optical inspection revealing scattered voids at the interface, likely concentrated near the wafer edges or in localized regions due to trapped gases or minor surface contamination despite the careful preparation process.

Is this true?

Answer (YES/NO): NO